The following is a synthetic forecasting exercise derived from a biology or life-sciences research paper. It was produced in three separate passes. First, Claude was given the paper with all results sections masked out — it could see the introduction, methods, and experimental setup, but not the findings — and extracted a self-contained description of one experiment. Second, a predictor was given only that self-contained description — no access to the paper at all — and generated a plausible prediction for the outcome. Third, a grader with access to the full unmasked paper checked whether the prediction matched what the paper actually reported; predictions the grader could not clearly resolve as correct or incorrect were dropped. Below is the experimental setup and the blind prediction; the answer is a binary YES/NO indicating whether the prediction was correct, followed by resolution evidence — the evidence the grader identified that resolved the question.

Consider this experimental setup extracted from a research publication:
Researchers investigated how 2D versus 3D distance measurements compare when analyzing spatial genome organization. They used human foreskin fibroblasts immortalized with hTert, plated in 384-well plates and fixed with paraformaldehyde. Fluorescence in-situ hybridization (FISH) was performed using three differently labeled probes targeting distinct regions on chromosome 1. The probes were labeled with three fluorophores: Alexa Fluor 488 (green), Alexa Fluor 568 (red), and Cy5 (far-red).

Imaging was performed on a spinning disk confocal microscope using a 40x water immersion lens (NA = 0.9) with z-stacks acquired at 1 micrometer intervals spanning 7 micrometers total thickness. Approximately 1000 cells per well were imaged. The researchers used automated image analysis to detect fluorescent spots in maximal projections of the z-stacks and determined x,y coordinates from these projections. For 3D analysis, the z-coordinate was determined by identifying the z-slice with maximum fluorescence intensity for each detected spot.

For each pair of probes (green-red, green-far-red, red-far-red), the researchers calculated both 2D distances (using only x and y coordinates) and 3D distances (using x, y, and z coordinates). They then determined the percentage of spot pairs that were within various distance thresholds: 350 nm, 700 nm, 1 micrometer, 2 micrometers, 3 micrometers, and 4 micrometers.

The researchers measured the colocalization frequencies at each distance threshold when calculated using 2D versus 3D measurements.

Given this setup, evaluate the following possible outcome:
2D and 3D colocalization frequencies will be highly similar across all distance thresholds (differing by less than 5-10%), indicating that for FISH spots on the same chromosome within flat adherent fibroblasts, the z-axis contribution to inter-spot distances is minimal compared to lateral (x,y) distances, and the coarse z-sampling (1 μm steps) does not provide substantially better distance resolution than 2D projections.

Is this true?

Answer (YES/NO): NO